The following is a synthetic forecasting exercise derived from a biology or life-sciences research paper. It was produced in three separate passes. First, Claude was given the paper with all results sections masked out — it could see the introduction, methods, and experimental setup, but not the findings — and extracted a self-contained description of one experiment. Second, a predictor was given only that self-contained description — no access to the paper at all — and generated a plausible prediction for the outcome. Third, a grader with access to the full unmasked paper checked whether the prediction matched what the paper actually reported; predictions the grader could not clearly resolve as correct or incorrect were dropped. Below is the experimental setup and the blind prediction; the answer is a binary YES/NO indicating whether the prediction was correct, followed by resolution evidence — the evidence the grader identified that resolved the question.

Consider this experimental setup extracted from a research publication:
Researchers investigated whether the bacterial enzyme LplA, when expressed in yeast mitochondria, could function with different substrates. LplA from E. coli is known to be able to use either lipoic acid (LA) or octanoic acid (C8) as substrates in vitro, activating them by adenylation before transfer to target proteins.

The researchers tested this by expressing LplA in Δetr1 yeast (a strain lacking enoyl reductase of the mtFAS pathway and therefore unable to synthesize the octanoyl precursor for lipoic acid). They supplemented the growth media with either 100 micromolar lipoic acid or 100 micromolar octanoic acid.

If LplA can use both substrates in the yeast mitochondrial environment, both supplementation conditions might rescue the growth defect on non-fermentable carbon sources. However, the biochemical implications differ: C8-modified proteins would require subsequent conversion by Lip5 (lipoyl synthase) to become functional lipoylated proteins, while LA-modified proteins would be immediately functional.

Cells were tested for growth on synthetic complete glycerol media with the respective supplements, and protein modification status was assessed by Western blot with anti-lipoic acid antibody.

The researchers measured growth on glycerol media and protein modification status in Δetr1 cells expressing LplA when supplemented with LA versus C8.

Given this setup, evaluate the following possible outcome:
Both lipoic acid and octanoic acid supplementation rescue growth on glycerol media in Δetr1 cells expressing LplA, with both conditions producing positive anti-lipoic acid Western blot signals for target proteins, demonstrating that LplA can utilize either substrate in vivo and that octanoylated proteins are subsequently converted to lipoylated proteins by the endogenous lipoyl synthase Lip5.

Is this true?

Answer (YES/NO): YES